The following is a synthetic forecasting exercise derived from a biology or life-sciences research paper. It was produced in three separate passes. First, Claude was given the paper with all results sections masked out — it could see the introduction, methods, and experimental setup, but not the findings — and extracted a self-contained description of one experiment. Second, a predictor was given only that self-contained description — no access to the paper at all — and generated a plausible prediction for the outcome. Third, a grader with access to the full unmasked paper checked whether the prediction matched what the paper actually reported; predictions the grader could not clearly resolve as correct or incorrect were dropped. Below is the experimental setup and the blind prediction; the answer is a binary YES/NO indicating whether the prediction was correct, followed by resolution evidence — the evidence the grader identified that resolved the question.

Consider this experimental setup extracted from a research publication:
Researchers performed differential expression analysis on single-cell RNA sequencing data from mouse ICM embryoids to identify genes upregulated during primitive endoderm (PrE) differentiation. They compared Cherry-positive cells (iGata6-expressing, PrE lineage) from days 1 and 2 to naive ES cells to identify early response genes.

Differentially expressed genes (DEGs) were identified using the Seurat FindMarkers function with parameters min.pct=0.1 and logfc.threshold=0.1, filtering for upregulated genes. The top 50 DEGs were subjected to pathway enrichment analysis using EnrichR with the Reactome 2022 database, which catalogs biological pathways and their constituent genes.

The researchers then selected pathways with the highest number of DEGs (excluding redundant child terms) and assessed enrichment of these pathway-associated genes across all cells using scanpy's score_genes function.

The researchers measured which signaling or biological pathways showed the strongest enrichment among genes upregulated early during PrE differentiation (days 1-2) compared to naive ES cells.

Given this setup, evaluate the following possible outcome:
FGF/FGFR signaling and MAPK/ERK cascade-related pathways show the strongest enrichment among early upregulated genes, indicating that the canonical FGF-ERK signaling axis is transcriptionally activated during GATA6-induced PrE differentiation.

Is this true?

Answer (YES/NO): NO